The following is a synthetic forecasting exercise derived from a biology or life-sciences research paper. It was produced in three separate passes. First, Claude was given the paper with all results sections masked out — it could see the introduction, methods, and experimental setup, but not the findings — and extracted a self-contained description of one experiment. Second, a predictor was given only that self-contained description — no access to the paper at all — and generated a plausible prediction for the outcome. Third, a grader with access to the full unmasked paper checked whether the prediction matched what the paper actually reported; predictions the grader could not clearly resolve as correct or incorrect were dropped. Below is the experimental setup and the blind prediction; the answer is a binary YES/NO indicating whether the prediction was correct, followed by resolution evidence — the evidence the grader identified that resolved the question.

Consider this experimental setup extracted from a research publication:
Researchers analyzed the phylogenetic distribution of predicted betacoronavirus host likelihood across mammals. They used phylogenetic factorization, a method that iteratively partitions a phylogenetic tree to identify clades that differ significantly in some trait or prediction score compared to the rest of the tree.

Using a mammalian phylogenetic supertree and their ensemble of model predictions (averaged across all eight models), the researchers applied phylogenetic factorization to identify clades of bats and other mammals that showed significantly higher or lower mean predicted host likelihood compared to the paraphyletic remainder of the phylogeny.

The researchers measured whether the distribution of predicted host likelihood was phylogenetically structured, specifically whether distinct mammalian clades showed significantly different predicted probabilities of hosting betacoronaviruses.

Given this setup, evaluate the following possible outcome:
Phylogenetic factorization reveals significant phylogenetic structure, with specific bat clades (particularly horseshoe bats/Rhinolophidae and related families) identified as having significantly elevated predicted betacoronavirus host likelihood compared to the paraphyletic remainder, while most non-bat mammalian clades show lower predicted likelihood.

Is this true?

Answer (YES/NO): NO